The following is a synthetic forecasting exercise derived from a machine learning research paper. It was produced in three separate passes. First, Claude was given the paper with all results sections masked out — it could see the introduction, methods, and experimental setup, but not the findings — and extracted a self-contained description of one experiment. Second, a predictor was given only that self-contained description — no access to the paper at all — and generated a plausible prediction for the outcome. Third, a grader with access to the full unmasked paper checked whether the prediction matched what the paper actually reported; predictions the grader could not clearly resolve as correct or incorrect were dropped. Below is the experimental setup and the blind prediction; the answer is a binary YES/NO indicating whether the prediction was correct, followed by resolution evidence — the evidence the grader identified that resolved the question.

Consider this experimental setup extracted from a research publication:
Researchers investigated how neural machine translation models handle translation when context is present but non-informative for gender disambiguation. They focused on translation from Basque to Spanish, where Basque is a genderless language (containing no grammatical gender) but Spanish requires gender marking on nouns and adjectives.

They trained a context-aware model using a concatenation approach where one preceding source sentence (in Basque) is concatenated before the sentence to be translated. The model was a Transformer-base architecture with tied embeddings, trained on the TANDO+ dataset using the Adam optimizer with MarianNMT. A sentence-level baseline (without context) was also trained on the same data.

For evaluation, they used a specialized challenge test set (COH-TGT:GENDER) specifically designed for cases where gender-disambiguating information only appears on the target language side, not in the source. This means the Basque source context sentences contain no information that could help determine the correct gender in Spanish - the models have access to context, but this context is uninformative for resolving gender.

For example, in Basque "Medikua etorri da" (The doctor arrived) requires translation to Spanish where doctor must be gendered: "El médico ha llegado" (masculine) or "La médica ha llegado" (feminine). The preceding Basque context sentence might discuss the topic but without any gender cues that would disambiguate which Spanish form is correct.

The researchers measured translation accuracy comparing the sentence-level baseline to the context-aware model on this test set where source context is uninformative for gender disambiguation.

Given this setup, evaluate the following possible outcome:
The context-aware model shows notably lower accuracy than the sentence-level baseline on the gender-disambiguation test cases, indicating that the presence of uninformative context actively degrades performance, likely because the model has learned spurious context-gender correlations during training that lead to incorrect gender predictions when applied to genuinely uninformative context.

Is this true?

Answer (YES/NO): NO